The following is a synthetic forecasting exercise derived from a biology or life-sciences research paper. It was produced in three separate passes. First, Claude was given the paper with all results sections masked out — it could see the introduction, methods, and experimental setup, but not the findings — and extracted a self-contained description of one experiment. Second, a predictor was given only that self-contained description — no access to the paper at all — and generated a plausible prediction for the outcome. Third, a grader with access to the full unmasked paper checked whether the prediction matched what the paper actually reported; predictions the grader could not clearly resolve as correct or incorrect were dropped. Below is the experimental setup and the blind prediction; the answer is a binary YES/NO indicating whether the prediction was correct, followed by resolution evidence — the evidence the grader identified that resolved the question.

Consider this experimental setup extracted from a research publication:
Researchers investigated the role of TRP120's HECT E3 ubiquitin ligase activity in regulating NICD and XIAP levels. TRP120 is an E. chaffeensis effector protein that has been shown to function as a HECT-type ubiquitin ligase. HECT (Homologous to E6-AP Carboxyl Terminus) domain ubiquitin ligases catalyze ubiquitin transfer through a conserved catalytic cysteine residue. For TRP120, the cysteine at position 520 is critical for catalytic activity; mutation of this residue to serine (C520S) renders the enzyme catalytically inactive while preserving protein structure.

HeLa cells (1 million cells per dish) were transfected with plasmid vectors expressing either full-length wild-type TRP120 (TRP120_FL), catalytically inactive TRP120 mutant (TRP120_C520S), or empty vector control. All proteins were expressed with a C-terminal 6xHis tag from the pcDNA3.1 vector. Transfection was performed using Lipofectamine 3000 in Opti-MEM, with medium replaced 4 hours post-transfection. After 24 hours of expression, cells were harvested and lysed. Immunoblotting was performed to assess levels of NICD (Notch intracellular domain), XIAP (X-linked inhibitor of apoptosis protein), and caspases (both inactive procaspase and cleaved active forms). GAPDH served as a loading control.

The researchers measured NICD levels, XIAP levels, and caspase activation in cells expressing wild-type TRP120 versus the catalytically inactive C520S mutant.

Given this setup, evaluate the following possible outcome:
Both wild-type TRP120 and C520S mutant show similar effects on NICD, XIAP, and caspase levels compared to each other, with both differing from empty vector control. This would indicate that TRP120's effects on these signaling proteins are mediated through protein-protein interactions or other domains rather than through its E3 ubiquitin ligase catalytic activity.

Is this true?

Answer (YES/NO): NO